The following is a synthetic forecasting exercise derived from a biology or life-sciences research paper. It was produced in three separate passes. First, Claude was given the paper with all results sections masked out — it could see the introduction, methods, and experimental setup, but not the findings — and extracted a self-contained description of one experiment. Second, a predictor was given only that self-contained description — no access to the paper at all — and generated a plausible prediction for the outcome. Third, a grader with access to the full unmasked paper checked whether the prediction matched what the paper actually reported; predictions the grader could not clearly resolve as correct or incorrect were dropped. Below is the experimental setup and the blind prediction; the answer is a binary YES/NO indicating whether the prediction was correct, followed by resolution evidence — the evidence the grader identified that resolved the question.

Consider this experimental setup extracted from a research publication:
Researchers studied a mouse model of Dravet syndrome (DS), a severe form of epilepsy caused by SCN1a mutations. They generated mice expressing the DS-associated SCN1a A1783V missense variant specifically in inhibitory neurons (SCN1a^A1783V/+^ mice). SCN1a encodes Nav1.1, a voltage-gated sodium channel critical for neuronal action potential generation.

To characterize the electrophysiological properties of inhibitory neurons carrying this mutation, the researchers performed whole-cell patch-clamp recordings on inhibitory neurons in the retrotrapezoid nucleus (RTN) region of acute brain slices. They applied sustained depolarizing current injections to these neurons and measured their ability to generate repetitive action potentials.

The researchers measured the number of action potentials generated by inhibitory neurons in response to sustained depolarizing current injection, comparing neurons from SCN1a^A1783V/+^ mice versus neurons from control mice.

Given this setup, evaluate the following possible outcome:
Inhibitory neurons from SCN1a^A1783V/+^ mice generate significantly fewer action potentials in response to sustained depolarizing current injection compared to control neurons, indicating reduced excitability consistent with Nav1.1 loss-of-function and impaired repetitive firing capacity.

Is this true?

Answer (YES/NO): YES